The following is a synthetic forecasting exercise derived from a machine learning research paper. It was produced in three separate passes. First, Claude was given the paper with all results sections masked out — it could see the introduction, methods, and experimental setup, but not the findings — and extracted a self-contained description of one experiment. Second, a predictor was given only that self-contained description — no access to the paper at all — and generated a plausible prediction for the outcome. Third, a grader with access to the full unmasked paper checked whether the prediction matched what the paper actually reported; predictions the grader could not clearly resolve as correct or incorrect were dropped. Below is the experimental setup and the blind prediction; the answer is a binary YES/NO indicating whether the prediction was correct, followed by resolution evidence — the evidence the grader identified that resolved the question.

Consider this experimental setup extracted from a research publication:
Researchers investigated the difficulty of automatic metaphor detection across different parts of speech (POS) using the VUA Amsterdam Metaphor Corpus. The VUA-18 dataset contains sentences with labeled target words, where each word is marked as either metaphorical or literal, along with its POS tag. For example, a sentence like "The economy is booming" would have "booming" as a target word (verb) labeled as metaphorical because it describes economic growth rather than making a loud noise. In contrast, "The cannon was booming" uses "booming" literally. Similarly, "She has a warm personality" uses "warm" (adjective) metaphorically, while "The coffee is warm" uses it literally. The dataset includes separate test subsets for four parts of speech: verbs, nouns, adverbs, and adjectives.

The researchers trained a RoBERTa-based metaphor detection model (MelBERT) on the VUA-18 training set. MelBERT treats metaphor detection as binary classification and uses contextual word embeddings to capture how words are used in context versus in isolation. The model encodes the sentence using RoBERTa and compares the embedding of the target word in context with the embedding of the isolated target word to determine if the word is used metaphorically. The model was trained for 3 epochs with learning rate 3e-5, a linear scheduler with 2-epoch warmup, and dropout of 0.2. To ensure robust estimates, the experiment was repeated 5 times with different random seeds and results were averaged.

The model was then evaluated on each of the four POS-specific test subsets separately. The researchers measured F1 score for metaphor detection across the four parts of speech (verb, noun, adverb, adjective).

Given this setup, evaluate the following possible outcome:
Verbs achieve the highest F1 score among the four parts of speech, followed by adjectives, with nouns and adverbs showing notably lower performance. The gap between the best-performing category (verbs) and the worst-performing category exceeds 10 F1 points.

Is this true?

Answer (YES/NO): NO